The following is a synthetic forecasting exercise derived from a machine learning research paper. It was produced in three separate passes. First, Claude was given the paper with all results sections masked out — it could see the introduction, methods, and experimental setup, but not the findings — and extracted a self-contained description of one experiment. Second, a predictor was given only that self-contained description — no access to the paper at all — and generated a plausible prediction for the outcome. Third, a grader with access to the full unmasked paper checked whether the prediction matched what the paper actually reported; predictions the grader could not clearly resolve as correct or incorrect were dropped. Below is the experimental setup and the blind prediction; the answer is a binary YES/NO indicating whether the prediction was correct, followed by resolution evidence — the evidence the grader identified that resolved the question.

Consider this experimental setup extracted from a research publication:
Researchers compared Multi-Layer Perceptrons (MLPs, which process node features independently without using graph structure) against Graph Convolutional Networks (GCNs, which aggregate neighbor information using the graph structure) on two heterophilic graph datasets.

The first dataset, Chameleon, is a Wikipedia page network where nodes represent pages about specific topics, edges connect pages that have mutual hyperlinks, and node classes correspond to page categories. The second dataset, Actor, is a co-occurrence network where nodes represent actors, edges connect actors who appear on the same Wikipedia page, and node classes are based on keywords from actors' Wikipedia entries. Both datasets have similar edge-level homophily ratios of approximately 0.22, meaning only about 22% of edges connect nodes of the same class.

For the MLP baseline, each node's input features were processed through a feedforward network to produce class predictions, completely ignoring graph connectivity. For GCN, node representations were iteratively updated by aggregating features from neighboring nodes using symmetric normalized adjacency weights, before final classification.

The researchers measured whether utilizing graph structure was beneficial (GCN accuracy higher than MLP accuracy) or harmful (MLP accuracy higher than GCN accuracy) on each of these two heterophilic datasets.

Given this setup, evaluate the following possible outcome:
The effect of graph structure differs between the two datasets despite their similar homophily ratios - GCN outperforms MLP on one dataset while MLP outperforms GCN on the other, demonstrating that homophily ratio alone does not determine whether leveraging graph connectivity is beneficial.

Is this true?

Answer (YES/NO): YES